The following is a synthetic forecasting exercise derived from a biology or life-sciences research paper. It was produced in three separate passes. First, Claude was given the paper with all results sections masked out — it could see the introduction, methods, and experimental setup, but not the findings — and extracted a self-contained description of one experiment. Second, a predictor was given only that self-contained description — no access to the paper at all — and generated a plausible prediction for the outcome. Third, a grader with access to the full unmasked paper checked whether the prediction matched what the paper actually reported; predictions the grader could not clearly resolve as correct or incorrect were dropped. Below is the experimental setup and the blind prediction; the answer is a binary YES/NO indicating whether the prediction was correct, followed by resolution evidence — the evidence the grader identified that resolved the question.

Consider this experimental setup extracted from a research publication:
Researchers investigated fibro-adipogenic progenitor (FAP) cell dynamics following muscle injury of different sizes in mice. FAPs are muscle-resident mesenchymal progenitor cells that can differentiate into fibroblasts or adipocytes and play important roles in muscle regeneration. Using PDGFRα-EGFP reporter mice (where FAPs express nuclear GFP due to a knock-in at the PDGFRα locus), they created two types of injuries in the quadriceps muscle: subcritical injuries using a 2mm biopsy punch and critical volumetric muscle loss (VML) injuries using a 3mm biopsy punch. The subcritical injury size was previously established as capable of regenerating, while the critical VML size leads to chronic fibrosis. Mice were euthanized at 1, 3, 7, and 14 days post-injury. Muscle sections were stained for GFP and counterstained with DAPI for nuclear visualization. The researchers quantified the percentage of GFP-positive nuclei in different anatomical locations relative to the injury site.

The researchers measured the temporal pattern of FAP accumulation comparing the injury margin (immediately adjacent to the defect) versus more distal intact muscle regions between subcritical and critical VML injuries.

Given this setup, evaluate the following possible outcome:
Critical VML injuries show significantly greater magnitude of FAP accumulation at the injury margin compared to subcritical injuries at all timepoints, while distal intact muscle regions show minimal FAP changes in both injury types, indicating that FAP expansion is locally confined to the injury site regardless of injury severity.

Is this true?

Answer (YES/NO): NO